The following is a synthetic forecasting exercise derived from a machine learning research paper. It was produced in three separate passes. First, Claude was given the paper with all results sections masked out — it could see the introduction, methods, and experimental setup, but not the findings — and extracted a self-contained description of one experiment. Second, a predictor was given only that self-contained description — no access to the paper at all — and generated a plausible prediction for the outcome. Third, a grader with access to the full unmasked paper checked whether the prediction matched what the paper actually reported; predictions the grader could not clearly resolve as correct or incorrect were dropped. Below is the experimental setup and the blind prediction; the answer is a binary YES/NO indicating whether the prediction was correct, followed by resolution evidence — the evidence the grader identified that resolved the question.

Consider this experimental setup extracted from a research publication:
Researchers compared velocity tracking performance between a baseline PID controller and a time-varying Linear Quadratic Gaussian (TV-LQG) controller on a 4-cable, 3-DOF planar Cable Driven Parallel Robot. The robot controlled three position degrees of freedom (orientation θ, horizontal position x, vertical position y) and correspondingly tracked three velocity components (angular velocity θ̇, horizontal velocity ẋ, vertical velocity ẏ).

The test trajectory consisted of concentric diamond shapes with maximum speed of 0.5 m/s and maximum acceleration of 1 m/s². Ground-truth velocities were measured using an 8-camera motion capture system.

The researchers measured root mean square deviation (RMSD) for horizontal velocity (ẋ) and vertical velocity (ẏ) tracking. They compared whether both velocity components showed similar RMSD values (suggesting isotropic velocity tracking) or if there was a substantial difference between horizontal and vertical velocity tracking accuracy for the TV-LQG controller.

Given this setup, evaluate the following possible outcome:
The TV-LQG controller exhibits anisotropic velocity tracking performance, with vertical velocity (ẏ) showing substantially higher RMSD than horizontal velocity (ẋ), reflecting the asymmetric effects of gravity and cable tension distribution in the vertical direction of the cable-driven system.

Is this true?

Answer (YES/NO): NO